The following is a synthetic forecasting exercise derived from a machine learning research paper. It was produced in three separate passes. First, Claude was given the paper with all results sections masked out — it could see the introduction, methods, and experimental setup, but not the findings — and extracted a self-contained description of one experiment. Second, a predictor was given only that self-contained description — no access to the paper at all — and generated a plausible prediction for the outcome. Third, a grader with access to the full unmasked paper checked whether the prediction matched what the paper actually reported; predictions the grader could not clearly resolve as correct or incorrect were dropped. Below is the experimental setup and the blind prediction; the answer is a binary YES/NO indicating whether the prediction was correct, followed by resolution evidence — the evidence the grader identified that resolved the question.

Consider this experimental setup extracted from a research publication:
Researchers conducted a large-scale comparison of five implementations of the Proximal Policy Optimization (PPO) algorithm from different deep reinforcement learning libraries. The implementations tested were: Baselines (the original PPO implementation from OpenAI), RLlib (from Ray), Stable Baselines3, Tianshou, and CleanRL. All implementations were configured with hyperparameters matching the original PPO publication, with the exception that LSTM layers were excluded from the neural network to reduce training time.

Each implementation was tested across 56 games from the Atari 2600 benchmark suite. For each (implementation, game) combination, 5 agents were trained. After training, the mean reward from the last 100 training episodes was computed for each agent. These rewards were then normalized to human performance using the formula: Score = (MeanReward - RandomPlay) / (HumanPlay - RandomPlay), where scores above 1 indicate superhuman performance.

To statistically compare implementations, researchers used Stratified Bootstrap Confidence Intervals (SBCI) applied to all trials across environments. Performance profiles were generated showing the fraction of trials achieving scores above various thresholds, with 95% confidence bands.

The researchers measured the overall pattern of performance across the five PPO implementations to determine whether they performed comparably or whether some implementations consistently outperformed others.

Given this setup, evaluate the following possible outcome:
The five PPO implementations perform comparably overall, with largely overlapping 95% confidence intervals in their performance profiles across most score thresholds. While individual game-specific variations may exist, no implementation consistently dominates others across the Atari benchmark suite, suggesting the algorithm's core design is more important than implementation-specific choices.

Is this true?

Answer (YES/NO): NO